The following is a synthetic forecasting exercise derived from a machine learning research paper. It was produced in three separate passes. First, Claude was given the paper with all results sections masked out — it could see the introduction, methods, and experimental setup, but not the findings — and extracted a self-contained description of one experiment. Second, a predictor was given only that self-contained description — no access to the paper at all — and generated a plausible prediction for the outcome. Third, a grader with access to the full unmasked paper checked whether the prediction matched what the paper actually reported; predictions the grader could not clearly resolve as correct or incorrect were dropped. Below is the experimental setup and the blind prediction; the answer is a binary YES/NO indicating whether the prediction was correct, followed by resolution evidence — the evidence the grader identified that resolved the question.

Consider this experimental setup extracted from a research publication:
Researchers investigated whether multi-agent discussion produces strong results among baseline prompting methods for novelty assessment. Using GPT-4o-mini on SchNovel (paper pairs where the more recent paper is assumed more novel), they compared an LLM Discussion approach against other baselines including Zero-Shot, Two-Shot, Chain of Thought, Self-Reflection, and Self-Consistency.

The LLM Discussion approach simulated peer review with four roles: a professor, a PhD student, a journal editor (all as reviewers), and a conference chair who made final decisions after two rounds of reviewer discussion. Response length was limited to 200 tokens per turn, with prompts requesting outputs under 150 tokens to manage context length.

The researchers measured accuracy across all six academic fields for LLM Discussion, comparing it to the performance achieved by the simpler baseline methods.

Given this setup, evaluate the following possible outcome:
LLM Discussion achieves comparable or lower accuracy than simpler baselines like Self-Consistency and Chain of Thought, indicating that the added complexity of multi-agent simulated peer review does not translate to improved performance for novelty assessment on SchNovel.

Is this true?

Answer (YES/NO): YES